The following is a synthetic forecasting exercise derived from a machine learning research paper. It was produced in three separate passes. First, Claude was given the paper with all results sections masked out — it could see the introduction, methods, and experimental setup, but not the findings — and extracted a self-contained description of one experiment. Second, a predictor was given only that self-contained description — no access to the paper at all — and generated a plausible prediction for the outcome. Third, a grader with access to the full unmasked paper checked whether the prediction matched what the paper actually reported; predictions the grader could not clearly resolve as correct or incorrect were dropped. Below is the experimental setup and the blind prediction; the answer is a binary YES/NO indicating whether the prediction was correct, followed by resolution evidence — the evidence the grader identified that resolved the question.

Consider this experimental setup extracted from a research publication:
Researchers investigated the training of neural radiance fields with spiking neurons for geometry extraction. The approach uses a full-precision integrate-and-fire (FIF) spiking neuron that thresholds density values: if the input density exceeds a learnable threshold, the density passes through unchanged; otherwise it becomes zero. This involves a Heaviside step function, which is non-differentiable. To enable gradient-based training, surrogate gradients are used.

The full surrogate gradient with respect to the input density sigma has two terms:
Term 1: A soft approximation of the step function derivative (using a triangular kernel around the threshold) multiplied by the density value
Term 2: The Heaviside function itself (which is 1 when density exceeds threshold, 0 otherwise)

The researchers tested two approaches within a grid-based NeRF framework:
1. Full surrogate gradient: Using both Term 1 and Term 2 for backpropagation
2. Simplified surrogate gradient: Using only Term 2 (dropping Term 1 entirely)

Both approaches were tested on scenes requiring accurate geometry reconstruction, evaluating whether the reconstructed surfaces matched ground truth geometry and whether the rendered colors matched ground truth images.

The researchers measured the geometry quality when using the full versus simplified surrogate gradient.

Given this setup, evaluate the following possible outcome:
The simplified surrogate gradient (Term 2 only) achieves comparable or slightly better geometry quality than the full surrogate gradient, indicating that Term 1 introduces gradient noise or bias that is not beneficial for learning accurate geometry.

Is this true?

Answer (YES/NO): NO